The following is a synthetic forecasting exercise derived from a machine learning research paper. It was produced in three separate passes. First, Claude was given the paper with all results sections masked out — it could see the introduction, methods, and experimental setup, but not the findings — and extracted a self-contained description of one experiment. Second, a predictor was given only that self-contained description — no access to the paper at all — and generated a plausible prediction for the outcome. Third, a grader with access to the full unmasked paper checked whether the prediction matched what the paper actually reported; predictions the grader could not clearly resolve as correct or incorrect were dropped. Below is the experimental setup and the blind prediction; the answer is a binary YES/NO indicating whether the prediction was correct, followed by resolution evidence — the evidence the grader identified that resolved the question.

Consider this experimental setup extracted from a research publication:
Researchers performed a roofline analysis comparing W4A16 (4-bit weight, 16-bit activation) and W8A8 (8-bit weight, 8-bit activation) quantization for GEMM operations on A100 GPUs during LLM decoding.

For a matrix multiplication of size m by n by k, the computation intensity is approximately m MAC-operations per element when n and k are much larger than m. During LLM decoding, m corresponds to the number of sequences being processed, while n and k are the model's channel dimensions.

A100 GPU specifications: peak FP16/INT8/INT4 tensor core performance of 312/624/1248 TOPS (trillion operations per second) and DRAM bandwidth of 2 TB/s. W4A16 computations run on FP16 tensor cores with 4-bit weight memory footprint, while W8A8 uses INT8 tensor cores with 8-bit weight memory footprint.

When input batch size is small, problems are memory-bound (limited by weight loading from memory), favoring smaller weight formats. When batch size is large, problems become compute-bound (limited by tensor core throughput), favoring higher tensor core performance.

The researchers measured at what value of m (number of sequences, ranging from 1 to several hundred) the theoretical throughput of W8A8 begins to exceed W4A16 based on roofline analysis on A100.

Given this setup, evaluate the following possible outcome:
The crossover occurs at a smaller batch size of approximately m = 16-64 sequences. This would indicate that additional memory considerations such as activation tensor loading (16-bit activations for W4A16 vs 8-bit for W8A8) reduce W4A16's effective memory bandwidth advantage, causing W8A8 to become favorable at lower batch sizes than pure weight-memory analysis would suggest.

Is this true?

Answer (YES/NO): NO